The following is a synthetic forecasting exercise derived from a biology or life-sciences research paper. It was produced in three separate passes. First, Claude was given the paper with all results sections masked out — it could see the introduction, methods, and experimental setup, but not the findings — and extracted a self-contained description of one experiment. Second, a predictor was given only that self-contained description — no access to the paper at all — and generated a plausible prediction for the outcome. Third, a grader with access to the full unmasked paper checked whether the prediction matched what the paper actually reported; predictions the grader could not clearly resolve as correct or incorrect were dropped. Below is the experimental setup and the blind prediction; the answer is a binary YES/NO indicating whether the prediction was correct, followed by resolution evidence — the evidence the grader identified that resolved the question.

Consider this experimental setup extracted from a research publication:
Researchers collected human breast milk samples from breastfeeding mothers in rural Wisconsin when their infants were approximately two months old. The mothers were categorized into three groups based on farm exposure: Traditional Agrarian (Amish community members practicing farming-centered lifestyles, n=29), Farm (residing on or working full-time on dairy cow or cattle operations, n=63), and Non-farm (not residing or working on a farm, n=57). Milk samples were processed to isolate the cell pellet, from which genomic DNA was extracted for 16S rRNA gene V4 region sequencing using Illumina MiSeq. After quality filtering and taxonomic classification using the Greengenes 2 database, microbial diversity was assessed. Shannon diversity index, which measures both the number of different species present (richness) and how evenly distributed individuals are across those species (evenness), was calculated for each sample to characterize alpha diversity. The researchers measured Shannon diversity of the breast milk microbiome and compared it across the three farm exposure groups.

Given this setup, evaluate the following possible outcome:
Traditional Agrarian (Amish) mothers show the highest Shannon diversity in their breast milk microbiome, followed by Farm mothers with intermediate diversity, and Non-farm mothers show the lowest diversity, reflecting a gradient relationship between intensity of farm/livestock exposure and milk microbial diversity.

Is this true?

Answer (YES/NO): YES